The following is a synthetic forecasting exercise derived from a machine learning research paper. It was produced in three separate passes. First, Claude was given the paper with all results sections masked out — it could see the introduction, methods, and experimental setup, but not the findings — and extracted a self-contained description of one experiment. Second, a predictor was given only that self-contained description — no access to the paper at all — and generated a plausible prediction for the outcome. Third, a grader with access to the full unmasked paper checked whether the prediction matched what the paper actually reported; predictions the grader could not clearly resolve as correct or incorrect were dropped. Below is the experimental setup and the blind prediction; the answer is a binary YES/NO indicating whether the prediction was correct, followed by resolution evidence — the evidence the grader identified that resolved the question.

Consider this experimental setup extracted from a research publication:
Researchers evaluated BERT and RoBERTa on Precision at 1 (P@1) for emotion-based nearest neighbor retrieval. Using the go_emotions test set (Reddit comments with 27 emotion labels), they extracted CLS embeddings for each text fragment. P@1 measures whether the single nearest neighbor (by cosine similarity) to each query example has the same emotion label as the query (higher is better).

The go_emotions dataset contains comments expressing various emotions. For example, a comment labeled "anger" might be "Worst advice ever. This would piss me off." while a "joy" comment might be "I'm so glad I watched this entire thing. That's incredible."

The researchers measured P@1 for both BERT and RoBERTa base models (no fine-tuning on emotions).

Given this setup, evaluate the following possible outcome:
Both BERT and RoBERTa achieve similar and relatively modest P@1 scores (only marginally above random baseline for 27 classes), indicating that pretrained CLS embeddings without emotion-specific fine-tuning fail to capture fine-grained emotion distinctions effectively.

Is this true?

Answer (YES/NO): NO